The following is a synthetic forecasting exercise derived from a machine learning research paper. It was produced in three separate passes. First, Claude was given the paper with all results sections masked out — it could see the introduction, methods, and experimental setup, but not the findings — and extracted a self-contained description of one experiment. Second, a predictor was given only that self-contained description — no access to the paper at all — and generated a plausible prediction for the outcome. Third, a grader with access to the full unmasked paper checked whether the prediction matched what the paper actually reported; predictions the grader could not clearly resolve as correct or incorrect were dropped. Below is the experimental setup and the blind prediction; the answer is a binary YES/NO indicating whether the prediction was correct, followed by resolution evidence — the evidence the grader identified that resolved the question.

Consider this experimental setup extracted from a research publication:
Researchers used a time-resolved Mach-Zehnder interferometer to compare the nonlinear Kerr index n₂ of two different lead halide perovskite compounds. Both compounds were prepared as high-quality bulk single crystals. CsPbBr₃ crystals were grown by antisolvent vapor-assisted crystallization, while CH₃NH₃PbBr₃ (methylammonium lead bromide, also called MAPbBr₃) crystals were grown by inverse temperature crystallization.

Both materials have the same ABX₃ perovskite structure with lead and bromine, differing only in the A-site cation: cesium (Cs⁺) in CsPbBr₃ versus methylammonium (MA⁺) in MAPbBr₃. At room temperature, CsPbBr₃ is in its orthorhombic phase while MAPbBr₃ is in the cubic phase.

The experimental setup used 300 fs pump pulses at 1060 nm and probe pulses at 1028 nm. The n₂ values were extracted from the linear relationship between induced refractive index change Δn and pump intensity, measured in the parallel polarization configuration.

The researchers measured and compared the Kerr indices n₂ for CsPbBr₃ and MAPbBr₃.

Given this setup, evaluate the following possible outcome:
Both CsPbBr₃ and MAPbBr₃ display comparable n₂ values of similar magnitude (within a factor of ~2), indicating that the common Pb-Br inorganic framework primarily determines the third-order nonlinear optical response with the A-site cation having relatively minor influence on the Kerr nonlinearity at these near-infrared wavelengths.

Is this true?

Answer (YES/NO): NO